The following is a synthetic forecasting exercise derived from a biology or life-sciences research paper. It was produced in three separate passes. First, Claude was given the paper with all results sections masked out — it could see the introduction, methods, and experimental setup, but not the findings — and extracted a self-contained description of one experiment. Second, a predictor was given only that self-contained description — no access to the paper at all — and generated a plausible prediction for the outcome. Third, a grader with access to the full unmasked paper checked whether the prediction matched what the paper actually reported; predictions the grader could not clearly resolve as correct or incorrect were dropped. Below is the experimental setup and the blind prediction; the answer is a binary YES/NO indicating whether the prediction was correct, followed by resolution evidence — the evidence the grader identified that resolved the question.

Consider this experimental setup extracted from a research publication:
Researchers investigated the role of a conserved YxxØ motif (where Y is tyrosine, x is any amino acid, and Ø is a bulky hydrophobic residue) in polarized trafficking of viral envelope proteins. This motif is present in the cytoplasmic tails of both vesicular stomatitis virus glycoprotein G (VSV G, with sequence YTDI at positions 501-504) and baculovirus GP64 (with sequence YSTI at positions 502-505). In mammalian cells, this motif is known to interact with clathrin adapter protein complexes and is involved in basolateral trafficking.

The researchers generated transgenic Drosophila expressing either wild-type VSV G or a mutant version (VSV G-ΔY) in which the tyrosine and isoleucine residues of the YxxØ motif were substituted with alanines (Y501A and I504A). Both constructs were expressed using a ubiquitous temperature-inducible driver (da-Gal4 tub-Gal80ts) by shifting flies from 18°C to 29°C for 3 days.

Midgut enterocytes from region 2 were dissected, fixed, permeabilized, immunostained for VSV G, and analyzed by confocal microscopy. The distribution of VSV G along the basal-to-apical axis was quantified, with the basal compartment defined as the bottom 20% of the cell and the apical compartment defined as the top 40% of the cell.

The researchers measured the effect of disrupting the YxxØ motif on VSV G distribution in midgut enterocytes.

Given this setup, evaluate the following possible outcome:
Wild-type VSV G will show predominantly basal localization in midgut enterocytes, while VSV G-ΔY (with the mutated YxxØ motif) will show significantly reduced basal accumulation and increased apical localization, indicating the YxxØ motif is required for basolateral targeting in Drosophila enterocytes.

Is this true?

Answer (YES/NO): YES